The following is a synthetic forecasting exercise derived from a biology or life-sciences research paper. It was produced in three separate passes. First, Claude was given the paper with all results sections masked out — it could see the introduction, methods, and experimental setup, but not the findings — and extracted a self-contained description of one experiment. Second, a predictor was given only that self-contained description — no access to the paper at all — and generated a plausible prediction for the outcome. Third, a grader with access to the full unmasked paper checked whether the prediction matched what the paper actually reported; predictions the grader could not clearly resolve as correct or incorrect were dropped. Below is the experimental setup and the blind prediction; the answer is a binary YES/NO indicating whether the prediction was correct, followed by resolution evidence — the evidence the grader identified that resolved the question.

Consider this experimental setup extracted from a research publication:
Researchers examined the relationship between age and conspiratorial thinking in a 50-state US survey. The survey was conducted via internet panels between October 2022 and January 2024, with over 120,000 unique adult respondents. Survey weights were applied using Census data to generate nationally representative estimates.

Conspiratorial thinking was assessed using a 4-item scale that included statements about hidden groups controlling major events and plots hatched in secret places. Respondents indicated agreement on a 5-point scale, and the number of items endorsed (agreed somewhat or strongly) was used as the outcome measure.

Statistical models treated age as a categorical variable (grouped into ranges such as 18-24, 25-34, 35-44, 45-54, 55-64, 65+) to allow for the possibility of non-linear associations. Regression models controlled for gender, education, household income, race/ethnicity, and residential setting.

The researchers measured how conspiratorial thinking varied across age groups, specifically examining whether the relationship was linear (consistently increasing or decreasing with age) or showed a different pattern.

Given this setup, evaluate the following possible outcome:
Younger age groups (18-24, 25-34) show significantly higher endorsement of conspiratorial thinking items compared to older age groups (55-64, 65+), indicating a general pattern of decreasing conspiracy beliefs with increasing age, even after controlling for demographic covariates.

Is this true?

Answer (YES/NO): NO